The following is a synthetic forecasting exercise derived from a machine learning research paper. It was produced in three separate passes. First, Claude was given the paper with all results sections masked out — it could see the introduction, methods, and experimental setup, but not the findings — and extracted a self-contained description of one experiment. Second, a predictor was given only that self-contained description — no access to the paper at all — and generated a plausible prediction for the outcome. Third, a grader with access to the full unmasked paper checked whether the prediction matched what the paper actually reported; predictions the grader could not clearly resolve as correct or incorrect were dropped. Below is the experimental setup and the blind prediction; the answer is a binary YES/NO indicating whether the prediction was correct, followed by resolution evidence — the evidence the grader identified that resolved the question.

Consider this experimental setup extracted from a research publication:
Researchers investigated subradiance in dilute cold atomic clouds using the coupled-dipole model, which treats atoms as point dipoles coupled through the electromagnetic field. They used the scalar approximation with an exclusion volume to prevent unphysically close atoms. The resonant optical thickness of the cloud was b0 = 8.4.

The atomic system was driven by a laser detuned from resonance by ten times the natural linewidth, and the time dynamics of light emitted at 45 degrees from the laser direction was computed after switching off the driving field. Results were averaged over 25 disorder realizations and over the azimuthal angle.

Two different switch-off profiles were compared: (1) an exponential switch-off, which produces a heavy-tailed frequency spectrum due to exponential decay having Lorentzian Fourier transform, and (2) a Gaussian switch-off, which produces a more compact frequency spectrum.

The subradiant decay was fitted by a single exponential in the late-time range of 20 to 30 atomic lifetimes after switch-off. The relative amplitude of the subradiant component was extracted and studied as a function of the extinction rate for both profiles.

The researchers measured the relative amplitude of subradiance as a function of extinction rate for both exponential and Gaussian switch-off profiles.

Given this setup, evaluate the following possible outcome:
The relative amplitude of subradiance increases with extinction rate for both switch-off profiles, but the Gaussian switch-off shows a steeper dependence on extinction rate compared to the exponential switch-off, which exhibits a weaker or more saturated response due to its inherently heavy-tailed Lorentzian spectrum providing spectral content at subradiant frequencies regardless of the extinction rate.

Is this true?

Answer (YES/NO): YES